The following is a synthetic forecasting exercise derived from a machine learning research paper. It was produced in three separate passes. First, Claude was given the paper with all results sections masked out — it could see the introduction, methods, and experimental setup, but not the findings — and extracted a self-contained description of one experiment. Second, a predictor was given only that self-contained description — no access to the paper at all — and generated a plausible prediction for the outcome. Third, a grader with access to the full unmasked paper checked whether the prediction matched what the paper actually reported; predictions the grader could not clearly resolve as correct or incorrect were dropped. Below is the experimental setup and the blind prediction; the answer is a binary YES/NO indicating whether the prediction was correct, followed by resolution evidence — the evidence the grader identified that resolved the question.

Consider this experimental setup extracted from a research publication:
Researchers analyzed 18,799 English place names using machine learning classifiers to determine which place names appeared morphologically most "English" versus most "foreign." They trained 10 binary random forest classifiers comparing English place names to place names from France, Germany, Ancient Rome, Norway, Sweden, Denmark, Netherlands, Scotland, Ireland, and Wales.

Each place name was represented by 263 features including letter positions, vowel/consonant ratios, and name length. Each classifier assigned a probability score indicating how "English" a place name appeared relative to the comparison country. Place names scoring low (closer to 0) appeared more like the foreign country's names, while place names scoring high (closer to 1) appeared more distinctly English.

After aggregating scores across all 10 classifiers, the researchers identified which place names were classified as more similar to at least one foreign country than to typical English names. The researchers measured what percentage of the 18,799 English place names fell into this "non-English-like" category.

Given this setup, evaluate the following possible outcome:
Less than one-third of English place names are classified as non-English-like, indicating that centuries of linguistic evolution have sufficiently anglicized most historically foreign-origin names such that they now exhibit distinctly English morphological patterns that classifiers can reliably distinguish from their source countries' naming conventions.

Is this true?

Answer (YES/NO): YES